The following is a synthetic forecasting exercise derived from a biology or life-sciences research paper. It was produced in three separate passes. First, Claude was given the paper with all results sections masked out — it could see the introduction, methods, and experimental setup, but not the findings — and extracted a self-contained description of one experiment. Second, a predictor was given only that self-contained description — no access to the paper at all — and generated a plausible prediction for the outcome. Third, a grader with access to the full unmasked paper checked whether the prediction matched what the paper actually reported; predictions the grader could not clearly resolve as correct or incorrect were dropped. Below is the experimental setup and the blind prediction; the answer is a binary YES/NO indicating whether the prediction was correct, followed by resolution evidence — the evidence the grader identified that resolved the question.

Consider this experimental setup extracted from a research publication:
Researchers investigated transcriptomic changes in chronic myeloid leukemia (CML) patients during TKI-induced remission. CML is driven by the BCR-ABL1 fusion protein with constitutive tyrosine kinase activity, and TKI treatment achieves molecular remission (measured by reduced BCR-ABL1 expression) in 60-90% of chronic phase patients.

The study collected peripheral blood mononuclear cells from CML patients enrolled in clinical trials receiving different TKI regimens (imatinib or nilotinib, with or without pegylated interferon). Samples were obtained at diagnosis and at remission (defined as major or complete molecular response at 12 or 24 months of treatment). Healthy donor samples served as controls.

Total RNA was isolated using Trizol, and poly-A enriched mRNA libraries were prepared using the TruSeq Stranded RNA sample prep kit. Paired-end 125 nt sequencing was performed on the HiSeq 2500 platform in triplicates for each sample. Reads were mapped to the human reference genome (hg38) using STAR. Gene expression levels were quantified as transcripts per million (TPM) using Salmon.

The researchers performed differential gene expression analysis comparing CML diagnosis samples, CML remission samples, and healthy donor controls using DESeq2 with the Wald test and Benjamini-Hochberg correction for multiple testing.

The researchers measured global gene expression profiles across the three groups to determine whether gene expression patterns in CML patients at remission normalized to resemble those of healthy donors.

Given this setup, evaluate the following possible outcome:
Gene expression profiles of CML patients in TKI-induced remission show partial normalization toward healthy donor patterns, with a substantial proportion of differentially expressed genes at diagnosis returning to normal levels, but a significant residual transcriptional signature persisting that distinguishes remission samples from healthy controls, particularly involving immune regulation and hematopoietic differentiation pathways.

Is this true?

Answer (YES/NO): NO